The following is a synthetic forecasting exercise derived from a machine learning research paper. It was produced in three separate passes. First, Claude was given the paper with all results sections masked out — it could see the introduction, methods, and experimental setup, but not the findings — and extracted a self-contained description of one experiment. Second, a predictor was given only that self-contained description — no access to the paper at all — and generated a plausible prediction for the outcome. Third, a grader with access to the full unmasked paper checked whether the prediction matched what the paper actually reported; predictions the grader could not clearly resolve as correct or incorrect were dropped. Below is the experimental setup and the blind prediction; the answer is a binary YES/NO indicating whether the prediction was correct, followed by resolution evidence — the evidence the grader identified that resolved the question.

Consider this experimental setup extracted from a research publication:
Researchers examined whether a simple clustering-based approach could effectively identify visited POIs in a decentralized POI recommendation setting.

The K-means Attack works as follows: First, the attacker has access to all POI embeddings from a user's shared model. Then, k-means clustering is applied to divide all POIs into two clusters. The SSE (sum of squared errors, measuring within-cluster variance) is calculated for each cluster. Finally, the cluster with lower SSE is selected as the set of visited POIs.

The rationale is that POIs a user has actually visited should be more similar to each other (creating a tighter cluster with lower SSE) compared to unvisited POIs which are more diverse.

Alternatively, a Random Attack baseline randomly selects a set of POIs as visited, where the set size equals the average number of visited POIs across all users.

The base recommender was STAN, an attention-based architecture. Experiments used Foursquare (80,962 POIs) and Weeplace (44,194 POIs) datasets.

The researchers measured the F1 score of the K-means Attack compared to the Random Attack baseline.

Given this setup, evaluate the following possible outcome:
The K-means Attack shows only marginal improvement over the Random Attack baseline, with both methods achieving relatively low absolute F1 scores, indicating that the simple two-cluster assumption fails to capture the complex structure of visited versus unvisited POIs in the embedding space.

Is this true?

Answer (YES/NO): NO